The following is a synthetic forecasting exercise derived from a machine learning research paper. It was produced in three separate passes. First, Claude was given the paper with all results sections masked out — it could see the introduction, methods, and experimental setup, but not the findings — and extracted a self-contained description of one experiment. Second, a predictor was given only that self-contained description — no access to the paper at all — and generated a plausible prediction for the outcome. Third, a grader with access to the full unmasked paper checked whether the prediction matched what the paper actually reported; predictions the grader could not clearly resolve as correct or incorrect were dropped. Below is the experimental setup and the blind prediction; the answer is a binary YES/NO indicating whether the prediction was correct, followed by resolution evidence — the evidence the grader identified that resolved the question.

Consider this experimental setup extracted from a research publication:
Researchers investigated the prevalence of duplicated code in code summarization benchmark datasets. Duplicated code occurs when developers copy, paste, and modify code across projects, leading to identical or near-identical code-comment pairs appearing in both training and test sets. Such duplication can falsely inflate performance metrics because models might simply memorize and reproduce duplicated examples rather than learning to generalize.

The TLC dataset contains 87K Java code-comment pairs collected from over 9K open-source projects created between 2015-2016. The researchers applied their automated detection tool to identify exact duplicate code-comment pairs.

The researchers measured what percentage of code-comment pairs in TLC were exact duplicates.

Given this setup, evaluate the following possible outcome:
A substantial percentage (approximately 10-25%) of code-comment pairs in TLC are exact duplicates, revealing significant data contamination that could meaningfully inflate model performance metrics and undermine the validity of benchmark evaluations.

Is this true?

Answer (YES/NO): YES